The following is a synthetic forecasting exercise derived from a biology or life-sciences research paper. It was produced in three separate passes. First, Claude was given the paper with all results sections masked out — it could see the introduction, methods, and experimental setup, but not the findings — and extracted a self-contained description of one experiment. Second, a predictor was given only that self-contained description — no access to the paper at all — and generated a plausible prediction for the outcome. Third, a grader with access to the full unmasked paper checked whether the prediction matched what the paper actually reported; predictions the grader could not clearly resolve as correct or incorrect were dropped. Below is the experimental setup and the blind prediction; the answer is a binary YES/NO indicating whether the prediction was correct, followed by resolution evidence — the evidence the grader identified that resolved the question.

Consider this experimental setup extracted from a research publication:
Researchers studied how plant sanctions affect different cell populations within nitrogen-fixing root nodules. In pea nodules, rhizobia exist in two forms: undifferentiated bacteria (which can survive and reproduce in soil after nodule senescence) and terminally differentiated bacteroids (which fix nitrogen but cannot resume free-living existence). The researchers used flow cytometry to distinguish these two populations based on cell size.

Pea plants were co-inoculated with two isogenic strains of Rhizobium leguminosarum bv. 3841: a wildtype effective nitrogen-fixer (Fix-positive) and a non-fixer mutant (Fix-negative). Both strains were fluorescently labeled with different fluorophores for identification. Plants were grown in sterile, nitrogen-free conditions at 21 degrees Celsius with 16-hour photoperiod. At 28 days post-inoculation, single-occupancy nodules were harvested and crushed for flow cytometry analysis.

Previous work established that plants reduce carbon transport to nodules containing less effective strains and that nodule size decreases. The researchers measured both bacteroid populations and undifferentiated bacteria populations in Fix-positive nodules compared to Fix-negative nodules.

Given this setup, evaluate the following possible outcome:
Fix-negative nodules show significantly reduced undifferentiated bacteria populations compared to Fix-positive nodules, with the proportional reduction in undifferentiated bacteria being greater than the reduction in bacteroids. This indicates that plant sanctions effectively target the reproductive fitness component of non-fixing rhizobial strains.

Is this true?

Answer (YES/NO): NO